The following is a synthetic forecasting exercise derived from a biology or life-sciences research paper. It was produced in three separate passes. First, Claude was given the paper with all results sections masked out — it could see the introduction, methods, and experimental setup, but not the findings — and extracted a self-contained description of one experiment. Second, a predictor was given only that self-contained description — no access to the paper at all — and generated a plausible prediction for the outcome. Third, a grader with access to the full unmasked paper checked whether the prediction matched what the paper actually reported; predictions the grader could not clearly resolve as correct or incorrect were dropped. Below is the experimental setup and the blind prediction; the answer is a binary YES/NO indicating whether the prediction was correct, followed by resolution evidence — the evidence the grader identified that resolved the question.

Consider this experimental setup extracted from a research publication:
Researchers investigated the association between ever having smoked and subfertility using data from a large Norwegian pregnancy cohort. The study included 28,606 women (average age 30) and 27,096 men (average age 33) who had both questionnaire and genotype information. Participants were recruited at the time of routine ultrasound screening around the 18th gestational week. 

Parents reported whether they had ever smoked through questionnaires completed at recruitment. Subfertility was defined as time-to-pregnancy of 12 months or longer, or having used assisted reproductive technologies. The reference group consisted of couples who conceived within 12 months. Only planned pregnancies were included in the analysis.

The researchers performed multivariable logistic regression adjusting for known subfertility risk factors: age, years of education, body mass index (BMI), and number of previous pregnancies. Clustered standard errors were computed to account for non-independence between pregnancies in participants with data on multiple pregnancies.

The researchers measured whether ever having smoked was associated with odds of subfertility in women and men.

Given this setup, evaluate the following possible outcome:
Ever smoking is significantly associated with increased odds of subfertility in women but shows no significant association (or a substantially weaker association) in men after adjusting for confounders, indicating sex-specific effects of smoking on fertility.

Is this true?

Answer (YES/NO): NO